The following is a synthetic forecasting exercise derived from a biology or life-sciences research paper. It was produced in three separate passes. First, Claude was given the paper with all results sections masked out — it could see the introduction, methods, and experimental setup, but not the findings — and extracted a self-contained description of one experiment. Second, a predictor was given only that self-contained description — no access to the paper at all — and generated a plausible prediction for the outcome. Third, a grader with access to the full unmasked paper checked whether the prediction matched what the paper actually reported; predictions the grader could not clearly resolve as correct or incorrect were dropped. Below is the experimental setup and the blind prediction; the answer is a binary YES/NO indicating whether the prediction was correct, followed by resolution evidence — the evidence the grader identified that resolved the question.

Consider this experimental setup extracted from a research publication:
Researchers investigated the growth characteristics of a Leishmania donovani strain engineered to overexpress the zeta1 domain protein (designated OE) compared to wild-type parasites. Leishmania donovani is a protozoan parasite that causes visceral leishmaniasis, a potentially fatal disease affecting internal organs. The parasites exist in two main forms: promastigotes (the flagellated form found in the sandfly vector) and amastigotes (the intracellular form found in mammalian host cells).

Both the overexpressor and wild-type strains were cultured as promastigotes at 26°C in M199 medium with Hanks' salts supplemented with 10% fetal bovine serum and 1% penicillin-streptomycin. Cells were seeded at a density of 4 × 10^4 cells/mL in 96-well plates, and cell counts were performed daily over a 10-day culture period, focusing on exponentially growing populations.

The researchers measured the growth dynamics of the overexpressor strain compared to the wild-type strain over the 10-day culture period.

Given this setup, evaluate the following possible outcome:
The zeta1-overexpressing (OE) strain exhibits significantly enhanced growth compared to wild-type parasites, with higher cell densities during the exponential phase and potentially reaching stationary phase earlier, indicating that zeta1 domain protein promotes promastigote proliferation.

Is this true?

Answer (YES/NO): NO